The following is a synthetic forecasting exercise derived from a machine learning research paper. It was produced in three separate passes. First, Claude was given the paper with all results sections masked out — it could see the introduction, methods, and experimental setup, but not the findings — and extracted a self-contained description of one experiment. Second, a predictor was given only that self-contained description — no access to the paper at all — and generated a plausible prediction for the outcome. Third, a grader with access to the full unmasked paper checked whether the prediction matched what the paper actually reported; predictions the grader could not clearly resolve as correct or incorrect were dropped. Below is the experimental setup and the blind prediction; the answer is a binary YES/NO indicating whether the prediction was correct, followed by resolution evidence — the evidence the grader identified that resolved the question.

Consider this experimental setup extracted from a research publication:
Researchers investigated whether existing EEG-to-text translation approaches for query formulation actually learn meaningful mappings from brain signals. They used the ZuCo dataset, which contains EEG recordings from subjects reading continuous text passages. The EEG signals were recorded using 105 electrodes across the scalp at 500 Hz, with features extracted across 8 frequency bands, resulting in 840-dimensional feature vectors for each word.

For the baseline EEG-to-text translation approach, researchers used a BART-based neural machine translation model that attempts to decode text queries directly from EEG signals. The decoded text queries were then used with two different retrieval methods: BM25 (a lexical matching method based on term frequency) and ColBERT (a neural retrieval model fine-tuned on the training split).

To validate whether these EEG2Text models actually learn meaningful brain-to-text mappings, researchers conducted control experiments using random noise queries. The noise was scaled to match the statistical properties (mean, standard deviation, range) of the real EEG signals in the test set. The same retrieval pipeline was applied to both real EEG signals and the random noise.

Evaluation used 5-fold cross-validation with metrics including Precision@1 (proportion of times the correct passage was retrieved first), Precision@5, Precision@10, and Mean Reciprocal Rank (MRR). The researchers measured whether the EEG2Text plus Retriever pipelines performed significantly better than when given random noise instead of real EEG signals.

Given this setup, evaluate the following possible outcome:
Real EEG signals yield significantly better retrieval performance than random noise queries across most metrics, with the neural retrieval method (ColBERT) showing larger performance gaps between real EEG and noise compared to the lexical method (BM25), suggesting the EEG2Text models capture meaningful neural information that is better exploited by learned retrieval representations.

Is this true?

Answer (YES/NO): NO